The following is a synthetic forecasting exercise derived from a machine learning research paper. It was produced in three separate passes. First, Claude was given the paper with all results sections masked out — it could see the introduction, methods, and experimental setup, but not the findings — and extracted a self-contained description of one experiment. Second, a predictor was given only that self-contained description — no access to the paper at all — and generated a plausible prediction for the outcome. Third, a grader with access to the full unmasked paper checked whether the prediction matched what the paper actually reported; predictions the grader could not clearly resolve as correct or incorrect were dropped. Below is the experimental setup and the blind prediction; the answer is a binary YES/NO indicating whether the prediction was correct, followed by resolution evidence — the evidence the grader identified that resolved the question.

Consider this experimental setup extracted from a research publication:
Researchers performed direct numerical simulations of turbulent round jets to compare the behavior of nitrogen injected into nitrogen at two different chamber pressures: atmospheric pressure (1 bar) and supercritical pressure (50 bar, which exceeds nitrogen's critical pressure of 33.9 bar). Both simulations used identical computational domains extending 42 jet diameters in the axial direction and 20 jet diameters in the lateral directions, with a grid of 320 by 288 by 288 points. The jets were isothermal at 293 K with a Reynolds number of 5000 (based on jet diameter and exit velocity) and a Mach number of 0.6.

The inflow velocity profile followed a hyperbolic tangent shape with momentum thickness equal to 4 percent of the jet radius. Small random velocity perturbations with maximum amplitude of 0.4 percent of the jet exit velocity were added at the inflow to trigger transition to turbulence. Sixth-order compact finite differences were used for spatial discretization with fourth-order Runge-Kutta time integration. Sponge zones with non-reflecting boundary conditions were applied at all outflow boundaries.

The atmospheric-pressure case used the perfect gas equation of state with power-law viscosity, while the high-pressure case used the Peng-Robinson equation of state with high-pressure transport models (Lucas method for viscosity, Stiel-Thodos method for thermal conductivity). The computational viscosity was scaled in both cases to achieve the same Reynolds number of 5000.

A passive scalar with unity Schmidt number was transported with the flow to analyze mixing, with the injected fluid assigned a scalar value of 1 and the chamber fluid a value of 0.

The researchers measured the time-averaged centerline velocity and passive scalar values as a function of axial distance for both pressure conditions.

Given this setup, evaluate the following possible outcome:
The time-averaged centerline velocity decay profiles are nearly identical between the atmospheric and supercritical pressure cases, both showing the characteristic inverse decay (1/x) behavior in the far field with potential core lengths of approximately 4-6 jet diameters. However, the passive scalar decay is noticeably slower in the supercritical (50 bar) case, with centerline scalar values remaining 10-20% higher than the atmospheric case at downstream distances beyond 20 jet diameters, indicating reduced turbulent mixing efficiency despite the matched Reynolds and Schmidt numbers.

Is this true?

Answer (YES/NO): NO